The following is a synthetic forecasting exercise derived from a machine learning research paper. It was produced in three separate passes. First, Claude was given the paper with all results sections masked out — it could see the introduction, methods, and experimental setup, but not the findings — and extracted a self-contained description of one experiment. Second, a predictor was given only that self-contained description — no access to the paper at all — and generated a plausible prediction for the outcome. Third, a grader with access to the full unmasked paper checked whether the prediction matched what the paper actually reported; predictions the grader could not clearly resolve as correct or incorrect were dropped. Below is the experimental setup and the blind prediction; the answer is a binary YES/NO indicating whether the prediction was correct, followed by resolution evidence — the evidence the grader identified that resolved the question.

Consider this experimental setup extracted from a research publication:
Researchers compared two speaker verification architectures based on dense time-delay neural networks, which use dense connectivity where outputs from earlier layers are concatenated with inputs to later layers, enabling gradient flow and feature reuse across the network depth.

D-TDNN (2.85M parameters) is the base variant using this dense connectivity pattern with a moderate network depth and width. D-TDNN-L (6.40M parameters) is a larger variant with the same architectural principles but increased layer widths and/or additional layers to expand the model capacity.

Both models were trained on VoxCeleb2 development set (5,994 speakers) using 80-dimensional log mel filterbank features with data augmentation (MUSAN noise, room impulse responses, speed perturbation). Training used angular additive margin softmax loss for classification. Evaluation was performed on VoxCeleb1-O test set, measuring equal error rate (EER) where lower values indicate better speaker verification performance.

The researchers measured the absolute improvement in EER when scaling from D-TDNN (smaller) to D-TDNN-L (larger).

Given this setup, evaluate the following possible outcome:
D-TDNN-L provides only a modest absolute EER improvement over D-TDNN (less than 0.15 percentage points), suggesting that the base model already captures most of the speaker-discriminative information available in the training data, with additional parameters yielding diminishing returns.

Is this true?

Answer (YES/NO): NO